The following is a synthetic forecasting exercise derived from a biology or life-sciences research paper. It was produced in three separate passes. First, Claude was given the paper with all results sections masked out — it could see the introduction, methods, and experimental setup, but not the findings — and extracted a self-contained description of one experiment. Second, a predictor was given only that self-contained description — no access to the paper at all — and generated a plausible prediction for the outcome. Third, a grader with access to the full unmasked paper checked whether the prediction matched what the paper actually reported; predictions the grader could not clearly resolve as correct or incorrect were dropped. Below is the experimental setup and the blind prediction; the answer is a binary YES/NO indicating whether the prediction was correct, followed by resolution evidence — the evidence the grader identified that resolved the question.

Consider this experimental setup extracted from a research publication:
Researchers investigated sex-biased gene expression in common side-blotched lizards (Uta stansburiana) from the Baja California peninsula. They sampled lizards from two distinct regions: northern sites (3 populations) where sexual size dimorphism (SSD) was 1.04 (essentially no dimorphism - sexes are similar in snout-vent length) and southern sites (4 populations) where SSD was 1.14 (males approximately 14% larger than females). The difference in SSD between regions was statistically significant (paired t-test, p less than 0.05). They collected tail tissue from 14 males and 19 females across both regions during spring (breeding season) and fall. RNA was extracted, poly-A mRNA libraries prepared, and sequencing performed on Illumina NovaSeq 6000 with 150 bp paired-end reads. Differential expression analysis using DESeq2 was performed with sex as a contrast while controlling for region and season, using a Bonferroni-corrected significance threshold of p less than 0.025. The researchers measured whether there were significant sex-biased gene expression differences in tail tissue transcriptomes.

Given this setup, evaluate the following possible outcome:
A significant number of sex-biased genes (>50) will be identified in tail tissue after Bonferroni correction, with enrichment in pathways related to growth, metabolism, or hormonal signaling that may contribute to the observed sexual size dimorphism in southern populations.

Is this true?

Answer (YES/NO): NO